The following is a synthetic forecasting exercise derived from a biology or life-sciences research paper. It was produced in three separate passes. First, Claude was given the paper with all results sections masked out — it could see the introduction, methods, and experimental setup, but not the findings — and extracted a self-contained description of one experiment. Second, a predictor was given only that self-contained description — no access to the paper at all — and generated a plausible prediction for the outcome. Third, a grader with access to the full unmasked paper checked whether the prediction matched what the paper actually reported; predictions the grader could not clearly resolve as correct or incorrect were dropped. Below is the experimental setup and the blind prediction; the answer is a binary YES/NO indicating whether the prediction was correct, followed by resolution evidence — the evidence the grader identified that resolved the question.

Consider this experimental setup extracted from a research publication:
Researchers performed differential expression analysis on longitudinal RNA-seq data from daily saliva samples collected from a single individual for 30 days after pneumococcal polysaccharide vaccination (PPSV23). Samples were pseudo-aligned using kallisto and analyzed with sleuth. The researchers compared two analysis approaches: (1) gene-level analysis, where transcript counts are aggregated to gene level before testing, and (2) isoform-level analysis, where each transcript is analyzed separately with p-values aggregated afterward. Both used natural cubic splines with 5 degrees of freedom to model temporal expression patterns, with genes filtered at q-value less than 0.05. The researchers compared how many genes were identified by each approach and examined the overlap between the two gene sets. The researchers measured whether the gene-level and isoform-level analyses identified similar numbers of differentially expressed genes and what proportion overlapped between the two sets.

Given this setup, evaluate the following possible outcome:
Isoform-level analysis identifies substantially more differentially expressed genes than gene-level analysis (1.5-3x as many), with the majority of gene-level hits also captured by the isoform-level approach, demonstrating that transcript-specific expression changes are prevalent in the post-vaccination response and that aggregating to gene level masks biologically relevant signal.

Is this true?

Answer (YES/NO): NO